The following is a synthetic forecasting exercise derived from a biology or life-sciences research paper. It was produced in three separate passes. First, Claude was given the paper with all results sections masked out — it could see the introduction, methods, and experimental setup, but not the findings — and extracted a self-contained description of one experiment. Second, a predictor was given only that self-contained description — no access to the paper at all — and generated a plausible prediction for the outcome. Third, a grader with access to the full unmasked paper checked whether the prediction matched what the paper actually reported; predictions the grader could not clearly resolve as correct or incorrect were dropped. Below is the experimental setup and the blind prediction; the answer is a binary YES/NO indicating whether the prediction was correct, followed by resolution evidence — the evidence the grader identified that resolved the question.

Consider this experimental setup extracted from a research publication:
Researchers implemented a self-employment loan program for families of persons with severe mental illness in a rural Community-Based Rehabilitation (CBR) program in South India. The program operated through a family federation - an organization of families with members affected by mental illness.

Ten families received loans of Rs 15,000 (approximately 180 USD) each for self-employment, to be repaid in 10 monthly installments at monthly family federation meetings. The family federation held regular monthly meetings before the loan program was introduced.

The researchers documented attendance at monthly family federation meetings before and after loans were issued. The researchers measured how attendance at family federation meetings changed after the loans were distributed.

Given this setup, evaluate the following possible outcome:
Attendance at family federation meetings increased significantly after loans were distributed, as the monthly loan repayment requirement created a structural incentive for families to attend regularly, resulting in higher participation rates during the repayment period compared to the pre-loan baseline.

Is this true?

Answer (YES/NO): YES